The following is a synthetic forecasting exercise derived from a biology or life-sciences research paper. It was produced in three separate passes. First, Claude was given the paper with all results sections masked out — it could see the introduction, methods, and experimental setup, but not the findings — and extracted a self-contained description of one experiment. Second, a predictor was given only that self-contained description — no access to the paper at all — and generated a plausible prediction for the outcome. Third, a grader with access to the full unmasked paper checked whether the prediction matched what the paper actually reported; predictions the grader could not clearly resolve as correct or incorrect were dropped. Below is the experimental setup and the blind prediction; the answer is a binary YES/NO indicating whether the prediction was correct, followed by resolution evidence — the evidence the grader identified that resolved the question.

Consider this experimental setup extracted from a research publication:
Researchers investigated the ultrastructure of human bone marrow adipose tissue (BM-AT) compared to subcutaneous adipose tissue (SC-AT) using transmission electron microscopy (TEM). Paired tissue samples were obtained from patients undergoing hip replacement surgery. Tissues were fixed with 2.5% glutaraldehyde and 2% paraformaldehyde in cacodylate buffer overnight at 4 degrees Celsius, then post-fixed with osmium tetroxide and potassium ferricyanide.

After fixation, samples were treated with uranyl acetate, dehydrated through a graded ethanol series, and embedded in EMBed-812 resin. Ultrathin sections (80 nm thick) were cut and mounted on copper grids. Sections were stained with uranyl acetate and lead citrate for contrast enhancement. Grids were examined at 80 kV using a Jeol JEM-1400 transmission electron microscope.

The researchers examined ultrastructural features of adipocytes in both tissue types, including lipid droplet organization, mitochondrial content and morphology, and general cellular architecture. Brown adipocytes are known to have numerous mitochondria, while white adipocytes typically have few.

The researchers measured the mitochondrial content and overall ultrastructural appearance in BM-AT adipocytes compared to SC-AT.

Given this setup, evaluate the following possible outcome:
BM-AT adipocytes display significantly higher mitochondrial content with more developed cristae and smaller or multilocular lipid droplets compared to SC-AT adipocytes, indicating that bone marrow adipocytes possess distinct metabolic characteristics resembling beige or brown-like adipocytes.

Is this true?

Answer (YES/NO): NO